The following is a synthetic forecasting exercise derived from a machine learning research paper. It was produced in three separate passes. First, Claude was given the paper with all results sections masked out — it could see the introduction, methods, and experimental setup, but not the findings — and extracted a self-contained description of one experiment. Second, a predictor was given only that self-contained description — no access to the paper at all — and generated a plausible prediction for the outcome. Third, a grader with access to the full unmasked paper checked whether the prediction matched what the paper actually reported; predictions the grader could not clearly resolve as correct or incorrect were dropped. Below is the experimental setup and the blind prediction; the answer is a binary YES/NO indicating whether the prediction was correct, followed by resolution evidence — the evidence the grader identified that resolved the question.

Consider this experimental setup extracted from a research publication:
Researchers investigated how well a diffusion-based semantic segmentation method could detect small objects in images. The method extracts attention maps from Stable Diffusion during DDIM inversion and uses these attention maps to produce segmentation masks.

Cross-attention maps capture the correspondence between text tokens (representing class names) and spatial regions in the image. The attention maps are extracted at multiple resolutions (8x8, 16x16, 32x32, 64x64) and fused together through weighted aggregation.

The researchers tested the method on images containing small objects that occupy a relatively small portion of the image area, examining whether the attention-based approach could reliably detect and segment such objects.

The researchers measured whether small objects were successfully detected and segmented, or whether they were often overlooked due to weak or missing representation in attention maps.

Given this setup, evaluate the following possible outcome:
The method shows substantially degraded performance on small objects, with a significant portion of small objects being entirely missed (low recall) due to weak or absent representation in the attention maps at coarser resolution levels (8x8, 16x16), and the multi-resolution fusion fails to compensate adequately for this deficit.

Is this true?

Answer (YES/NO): YES